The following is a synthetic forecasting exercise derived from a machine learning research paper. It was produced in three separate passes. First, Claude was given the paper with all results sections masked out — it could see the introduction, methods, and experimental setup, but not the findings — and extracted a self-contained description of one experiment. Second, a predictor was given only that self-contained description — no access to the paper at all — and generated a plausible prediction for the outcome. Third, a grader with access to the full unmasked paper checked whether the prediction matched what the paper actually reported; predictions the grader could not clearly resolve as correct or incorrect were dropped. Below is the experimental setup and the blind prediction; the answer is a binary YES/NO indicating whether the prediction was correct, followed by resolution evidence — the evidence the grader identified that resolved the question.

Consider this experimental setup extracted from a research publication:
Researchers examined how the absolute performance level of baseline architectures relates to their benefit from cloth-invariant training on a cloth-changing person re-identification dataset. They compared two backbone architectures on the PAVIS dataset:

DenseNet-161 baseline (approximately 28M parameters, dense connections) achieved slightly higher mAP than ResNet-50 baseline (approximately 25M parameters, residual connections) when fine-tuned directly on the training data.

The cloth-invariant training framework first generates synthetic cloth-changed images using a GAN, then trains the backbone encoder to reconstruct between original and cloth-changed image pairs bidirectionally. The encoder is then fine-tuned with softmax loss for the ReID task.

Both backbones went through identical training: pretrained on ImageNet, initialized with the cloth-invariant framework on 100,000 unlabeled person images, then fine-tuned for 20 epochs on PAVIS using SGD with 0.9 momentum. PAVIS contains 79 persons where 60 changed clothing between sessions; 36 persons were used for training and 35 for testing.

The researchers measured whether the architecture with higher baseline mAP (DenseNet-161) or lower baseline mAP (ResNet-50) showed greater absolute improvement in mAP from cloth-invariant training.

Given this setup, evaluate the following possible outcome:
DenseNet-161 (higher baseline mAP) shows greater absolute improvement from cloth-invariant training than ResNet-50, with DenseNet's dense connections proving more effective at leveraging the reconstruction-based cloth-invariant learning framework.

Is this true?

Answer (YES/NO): YES